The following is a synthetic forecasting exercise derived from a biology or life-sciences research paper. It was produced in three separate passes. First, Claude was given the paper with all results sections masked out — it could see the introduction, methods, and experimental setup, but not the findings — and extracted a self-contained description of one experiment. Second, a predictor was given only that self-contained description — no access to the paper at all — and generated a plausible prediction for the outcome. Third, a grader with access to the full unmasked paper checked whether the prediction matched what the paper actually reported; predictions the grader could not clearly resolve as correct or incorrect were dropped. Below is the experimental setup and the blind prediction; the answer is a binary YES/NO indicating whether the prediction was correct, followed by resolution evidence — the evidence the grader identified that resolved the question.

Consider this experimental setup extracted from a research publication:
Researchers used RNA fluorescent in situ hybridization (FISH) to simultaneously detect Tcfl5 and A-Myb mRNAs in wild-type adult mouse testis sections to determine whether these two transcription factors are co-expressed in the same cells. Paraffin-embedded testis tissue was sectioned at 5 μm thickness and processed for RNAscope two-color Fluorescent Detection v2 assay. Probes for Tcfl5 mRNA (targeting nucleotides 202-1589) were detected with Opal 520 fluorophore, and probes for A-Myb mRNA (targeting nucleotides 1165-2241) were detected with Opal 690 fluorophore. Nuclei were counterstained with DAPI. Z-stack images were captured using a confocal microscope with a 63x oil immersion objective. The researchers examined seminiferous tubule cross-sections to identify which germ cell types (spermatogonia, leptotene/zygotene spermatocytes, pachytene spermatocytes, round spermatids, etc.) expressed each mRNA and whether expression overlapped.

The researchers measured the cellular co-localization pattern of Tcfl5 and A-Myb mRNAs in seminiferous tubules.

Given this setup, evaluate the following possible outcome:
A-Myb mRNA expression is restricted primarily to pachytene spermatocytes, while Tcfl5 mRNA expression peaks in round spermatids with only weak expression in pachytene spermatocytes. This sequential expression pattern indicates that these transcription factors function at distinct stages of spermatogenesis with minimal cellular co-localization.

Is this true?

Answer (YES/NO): NO